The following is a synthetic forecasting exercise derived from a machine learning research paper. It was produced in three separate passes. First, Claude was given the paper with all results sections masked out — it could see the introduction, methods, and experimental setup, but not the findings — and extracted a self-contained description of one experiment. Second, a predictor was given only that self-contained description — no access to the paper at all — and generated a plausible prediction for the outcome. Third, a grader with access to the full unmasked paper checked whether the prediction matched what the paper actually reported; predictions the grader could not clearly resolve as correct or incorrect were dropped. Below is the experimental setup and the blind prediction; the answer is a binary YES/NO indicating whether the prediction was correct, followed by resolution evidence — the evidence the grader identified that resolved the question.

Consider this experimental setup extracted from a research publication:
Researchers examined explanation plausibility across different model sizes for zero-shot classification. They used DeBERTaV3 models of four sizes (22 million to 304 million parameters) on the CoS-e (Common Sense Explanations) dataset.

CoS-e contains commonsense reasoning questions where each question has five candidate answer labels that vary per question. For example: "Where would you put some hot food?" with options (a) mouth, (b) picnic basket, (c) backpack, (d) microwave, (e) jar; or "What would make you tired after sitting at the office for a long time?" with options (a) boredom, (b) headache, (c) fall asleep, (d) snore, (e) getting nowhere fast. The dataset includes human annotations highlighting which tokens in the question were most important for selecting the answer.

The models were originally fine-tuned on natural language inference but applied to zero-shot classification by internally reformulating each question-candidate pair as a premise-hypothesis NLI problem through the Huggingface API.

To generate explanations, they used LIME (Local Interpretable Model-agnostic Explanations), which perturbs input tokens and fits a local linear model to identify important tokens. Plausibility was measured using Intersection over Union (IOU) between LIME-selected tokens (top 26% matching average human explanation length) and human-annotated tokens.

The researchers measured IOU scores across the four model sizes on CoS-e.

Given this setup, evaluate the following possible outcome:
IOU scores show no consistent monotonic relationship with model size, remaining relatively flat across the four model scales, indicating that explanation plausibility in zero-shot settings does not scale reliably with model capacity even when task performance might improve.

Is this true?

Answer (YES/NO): YES